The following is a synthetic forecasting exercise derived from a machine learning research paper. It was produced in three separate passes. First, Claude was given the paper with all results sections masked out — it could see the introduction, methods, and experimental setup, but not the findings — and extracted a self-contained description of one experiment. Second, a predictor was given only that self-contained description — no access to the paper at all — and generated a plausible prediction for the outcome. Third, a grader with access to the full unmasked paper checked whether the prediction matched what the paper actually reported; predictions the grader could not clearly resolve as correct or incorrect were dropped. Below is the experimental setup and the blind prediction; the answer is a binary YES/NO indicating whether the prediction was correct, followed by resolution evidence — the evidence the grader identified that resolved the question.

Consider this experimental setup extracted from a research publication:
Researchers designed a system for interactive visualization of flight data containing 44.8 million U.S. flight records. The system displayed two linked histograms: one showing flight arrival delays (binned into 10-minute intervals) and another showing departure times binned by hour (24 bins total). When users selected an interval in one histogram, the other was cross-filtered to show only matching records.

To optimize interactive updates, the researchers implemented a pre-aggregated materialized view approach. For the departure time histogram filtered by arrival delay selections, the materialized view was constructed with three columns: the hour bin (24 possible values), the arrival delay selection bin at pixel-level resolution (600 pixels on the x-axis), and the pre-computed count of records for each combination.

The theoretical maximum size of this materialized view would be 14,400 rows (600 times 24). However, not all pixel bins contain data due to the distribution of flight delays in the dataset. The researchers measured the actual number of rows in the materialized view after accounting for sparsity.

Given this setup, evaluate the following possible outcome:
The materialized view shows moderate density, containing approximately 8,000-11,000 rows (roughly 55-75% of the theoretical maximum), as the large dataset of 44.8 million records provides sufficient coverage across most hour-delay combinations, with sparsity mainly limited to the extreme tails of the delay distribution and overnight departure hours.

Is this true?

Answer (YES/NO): NO